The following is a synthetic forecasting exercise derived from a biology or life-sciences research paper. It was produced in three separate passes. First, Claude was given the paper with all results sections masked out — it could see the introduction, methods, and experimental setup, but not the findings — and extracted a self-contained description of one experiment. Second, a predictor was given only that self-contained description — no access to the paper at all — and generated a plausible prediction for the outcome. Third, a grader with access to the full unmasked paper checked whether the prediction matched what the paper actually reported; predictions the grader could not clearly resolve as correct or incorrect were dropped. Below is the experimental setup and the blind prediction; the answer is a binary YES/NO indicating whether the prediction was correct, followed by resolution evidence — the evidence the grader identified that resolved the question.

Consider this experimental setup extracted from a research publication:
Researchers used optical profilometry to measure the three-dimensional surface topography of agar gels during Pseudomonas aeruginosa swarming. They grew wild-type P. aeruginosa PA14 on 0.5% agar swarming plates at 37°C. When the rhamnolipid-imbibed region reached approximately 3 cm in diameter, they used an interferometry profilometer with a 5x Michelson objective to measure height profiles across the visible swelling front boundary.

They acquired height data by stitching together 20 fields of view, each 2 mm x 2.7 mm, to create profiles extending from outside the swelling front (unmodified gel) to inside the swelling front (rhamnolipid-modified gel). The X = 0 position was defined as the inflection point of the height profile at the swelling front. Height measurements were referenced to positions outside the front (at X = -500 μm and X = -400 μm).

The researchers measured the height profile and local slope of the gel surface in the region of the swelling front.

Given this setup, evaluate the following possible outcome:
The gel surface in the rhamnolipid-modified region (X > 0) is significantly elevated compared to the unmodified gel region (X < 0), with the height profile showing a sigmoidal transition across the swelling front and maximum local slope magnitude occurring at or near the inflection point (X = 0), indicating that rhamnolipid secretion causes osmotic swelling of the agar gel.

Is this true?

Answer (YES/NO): YES